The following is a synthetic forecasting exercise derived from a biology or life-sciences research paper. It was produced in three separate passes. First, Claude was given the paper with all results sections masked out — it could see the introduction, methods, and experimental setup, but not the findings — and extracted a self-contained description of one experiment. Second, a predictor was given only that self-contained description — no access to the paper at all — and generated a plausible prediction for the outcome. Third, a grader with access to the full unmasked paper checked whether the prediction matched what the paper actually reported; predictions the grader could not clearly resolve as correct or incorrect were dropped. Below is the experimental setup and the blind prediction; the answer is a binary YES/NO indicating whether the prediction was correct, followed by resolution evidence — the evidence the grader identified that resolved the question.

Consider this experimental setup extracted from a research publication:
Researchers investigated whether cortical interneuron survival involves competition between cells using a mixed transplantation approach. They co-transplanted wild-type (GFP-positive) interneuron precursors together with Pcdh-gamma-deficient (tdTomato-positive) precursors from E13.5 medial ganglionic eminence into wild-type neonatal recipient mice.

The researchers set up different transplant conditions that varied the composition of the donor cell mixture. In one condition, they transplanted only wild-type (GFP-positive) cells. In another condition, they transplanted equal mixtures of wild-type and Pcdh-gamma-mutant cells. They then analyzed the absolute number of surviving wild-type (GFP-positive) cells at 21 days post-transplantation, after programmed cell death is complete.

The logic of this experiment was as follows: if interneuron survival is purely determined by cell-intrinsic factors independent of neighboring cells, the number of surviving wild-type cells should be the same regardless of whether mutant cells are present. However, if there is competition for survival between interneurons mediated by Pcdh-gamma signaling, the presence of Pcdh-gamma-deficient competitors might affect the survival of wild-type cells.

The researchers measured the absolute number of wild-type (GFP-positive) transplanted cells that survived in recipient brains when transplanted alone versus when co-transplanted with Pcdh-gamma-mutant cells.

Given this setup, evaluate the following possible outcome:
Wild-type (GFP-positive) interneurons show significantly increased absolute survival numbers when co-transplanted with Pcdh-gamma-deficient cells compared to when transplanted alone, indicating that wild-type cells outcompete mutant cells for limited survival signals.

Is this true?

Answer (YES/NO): NO